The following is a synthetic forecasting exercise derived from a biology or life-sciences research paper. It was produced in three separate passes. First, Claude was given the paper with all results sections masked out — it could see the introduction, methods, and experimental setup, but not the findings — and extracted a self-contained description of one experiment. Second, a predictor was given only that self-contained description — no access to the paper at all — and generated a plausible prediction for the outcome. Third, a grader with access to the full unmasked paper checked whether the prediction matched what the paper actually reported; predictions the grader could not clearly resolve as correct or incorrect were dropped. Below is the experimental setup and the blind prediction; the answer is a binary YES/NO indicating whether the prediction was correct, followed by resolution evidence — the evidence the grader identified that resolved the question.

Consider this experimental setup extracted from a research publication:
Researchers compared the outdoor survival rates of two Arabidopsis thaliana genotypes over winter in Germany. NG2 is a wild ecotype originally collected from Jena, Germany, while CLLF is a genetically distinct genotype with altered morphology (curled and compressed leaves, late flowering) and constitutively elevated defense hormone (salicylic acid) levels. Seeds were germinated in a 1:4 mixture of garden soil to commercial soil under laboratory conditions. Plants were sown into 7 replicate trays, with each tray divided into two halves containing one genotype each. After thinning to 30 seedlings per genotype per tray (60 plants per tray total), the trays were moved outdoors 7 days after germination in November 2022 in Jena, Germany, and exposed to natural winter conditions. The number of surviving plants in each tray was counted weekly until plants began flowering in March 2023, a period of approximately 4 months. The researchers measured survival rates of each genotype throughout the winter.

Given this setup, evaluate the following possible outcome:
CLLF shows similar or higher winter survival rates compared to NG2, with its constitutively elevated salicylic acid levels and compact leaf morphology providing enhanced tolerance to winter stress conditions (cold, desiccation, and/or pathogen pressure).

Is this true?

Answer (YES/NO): YES